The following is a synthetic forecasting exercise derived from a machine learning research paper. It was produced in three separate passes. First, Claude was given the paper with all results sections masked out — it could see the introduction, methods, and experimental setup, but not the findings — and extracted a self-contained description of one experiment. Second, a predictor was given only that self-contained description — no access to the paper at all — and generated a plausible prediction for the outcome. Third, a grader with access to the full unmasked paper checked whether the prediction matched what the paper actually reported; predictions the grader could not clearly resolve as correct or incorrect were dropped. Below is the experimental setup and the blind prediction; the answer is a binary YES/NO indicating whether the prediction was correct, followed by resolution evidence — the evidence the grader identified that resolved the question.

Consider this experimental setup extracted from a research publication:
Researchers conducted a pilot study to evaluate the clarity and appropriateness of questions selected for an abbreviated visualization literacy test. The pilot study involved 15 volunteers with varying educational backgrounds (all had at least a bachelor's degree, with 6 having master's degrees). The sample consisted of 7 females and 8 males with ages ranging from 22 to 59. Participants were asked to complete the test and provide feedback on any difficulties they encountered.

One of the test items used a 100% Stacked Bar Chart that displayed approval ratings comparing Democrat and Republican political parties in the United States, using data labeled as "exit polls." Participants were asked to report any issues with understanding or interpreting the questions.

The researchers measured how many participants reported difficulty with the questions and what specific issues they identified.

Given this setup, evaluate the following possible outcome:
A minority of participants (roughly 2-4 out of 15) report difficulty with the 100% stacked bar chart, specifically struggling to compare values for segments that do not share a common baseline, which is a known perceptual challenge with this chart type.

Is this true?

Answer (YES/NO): NO